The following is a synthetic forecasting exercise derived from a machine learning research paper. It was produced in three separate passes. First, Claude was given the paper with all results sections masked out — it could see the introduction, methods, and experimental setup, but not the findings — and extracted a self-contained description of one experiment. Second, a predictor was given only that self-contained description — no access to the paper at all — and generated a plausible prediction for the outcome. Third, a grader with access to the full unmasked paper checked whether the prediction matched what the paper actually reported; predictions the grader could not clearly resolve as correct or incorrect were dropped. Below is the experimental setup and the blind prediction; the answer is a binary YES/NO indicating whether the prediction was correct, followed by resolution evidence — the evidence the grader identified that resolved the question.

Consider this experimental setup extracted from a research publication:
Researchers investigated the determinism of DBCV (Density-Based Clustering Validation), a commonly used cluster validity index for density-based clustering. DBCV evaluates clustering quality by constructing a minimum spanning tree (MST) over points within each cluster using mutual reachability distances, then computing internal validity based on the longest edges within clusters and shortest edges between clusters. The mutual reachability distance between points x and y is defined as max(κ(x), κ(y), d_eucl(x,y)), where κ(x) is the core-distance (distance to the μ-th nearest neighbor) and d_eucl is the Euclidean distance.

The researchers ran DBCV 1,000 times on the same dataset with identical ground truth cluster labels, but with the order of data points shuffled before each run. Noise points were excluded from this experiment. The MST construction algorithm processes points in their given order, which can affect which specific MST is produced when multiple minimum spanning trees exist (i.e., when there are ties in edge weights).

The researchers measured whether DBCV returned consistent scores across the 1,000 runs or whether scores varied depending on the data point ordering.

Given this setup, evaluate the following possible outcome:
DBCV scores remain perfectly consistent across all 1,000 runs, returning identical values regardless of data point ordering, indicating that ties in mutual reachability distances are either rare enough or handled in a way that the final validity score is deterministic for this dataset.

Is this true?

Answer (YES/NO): NO